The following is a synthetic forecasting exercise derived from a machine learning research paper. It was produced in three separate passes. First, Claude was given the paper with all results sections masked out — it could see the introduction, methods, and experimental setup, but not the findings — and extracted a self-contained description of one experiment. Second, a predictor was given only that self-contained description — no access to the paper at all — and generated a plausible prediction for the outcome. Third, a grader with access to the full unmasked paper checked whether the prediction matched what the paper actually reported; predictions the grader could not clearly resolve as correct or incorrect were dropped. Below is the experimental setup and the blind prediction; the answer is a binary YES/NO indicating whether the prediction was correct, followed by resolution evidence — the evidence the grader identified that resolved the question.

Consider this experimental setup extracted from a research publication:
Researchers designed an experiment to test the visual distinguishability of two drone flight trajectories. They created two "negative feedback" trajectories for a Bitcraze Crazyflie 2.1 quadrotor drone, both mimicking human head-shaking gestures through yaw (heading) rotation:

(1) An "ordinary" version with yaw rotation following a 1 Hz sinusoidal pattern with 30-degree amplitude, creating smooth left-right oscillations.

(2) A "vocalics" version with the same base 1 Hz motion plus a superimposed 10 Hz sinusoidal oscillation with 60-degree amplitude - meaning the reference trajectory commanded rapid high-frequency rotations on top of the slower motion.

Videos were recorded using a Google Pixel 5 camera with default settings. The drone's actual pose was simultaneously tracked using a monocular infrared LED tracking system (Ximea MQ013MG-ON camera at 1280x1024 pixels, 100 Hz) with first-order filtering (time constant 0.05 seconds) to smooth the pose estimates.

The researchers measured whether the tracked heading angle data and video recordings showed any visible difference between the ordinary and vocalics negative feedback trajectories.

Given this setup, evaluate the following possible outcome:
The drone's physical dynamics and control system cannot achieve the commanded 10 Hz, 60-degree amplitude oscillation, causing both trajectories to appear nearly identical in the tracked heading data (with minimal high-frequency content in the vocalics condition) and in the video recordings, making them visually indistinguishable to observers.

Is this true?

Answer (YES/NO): YES